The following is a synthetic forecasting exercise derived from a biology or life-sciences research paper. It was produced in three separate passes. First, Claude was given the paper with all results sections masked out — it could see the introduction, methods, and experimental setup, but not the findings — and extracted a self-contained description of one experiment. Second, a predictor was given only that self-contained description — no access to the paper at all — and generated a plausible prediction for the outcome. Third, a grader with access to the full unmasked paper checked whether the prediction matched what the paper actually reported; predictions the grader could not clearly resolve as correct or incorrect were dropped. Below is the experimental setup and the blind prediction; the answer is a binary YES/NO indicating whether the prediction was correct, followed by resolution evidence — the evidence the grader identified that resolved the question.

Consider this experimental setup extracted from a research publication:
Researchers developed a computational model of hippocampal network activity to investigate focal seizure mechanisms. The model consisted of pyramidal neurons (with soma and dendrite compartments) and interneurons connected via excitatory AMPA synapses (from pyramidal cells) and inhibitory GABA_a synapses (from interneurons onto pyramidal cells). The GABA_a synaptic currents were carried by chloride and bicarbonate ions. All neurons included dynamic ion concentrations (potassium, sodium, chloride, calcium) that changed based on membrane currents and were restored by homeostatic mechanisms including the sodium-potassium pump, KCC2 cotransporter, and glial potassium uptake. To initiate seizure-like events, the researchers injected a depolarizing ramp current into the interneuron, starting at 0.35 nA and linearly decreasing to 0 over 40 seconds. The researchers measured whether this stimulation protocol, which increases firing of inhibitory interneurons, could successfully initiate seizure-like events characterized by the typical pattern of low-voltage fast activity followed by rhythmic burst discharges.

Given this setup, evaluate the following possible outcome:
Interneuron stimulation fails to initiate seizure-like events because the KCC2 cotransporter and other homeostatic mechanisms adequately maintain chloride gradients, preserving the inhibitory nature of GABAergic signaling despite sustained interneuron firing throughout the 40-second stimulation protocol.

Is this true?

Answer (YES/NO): NO